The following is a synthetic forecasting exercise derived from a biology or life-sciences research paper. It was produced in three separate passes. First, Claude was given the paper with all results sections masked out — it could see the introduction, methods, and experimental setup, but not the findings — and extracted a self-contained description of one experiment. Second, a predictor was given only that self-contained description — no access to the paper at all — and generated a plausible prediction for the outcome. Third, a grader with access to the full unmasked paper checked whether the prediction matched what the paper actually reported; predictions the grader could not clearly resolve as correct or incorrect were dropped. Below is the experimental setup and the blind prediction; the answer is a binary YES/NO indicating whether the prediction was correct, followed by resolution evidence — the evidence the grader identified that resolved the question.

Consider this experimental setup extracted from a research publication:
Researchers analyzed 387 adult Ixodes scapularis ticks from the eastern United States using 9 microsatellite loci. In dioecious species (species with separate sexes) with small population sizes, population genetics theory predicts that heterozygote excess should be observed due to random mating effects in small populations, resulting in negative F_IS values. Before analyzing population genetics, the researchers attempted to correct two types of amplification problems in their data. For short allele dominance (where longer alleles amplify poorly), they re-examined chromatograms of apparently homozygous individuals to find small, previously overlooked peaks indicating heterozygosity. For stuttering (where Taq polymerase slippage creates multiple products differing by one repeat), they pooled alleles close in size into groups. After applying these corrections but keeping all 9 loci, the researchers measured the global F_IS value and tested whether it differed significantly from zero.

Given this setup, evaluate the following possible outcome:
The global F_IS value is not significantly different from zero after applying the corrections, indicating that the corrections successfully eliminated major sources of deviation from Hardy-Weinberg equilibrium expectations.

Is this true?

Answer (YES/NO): YES